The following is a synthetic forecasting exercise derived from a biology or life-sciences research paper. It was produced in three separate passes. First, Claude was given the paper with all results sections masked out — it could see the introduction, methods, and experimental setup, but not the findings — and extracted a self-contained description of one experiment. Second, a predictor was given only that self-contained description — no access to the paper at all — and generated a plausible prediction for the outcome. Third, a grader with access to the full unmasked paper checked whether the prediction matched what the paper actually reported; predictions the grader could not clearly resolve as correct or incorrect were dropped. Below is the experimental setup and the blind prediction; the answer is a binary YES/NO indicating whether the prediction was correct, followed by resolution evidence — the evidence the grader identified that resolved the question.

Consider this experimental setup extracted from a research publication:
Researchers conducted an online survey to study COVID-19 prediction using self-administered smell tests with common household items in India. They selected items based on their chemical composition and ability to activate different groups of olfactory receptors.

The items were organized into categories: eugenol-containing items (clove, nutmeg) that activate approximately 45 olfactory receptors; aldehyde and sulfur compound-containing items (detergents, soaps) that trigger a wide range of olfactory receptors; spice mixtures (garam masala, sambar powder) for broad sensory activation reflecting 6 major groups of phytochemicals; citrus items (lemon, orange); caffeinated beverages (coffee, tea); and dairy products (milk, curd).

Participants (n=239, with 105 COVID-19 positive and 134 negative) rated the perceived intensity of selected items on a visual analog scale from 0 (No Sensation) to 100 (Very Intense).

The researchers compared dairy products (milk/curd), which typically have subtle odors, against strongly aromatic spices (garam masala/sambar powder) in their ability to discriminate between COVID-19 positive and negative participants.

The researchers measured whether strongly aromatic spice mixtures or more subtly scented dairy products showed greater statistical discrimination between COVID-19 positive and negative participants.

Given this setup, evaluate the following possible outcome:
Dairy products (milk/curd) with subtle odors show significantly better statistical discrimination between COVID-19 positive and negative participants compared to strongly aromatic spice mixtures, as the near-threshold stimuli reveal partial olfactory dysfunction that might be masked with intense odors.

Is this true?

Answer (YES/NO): NO